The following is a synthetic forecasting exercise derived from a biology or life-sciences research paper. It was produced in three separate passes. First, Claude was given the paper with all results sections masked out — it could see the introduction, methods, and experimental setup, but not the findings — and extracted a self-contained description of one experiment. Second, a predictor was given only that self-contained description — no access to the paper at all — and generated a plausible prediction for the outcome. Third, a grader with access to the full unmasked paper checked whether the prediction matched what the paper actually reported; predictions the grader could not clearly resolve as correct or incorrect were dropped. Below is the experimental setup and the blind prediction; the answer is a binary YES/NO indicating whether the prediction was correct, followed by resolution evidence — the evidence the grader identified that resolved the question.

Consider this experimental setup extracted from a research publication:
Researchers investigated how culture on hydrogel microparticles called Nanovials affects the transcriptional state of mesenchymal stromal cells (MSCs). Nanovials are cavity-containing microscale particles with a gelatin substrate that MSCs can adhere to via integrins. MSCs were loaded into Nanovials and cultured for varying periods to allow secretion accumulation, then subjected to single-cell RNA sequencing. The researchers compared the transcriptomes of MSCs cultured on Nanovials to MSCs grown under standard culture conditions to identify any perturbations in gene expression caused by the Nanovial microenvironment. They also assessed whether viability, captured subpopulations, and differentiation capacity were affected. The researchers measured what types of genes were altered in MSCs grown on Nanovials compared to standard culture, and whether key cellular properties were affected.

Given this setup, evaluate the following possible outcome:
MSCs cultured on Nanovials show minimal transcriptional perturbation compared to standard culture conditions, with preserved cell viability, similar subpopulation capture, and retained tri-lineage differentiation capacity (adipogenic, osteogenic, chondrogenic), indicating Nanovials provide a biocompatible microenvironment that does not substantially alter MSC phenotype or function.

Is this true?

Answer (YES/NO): NO